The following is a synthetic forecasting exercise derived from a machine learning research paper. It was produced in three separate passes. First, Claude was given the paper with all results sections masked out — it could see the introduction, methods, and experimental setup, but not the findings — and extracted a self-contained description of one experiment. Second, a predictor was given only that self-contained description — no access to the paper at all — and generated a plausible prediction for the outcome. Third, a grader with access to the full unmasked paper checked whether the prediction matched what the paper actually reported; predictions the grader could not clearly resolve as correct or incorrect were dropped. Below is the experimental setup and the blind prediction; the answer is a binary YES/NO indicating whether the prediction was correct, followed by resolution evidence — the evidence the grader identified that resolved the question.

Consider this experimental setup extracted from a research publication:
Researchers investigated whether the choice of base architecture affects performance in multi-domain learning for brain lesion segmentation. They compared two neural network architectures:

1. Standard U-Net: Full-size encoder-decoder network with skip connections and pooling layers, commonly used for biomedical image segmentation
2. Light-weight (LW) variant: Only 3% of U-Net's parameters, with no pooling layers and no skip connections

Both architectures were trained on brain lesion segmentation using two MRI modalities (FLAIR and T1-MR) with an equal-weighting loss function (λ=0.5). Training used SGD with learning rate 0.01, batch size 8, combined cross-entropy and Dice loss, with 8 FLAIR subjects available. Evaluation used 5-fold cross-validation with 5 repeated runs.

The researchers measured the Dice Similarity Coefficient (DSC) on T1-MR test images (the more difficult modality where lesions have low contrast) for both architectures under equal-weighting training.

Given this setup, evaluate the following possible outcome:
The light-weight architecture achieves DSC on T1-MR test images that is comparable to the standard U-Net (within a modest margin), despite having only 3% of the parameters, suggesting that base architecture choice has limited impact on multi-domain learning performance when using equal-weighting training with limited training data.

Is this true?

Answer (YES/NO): NO